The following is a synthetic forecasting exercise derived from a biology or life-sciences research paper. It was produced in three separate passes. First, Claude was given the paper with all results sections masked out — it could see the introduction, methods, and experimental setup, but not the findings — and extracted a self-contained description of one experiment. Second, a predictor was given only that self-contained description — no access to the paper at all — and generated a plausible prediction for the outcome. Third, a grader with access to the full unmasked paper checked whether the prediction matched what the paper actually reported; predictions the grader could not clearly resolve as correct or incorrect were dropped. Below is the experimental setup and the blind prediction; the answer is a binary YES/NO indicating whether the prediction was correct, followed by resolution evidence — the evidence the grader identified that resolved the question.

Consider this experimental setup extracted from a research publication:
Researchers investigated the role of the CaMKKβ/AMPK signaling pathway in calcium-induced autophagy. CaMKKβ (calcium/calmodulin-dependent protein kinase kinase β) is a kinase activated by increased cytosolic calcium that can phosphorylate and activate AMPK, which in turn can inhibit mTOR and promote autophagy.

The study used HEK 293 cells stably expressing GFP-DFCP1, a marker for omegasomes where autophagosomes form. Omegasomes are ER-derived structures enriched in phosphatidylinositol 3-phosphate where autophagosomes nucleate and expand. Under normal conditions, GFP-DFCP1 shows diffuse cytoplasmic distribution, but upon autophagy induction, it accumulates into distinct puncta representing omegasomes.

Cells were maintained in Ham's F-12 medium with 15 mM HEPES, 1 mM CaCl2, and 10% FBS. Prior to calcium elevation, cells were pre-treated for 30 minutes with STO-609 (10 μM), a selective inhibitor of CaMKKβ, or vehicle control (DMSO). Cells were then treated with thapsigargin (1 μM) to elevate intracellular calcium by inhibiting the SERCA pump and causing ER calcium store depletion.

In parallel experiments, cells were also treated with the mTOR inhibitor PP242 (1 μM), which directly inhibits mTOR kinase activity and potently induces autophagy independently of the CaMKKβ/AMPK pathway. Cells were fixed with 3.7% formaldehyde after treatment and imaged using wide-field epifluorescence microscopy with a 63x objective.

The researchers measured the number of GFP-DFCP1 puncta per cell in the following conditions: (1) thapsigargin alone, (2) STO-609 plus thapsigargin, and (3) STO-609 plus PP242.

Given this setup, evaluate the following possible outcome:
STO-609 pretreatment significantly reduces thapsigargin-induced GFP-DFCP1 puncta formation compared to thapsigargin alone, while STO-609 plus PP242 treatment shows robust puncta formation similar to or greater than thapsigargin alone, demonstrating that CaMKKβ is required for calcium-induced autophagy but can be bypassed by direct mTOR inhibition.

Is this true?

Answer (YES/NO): NO